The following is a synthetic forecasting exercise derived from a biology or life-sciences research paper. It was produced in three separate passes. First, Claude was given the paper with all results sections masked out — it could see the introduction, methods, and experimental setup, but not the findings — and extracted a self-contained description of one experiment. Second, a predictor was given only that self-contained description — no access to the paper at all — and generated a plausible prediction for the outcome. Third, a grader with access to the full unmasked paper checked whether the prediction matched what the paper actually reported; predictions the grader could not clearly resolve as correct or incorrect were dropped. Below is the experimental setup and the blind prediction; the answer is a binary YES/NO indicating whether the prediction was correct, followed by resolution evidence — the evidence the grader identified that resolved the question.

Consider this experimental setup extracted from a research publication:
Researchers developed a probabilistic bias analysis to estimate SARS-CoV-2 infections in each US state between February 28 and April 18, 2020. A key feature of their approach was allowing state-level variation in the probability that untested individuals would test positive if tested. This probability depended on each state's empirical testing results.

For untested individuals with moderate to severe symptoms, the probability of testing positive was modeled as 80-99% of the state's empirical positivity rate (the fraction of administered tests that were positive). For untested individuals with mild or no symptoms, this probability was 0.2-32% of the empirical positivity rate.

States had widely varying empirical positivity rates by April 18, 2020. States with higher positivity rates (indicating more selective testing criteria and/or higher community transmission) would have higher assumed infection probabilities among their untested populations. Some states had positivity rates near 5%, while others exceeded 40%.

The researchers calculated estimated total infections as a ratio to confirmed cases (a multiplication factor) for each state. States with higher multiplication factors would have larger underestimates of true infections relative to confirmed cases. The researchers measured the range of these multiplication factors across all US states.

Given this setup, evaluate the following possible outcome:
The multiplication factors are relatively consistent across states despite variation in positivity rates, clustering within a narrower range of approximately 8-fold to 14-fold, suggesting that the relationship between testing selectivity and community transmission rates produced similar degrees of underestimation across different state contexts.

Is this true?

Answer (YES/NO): NO